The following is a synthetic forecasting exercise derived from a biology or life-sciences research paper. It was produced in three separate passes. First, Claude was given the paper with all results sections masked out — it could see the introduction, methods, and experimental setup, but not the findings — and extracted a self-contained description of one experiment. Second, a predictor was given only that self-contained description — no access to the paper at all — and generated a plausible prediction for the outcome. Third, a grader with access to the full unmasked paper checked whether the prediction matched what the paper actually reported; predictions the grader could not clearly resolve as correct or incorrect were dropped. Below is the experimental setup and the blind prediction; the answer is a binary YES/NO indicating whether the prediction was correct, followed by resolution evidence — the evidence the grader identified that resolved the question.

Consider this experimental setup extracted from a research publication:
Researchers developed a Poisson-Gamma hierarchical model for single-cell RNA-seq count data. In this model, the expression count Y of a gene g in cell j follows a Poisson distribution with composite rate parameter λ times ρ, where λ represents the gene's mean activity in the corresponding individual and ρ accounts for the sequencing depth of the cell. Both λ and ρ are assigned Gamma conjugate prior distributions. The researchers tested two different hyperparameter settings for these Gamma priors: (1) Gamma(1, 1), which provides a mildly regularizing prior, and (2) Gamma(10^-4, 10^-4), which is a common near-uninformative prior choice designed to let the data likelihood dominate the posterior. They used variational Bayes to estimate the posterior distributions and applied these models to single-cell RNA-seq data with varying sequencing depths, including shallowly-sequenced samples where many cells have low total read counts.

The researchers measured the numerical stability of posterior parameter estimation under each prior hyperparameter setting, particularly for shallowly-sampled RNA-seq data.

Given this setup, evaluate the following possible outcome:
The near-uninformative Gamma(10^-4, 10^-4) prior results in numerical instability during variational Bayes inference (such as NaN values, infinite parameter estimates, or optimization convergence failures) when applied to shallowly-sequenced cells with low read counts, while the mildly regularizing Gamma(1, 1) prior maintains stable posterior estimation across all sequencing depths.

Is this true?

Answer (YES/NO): YES